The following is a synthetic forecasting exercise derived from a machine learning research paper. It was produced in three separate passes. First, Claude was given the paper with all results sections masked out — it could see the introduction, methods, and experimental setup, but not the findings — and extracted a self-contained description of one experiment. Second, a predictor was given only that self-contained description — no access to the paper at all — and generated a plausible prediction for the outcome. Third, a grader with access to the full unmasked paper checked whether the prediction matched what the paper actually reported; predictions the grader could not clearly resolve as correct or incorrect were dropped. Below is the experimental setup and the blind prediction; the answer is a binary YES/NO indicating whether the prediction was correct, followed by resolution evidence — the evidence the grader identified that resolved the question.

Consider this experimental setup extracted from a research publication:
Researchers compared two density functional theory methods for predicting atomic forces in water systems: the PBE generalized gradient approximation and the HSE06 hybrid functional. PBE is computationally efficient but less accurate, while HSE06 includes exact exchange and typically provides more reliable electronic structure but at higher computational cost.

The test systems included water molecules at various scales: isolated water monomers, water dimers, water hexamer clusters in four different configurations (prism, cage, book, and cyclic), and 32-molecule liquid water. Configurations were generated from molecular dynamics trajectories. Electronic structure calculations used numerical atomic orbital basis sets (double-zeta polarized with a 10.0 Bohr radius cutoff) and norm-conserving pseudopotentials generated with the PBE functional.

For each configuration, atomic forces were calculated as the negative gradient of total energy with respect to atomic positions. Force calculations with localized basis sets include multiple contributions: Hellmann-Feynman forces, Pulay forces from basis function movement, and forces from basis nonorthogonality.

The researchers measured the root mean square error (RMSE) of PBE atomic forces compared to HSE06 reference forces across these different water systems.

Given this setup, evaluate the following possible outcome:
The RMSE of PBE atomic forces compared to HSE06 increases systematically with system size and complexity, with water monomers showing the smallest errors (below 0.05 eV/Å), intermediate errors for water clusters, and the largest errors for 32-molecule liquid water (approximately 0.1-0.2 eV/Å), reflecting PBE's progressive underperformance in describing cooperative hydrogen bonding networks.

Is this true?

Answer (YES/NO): NO